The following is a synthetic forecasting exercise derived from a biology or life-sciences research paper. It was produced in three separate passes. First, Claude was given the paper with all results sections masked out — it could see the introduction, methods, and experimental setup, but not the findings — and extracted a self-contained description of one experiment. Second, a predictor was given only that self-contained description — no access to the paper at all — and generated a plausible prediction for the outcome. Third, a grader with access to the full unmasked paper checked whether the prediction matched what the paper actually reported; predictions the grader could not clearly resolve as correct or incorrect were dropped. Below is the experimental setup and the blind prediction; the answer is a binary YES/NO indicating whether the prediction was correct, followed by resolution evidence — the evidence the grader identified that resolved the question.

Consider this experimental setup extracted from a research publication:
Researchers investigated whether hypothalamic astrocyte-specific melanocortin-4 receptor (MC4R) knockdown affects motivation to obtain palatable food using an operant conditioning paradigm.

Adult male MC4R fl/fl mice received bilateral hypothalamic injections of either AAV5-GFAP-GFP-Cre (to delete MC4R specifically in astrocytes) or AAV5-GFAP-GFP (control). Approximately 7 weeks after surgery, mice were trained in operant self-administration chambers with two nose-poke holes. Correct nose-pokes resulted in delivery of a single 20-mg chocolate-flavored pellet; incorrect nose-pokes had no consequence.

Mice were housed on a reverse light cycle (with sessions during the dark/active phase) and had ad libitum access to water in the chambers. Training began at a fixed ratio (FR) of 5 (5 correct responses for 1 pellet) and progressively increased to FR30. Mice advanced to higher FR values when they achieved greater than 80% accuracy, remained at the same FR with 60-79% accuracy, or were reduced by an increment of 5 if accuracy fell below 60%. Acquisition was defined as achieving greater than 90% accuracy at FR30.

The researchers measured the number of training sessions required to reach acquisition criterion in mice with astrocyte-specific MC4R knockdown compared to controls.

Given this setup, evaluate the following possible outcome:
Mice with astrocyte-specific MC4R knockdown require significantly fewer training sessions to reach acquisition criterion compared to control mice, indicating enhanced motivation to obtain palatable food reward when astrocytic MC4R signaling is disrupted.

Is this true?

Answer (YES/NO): NO